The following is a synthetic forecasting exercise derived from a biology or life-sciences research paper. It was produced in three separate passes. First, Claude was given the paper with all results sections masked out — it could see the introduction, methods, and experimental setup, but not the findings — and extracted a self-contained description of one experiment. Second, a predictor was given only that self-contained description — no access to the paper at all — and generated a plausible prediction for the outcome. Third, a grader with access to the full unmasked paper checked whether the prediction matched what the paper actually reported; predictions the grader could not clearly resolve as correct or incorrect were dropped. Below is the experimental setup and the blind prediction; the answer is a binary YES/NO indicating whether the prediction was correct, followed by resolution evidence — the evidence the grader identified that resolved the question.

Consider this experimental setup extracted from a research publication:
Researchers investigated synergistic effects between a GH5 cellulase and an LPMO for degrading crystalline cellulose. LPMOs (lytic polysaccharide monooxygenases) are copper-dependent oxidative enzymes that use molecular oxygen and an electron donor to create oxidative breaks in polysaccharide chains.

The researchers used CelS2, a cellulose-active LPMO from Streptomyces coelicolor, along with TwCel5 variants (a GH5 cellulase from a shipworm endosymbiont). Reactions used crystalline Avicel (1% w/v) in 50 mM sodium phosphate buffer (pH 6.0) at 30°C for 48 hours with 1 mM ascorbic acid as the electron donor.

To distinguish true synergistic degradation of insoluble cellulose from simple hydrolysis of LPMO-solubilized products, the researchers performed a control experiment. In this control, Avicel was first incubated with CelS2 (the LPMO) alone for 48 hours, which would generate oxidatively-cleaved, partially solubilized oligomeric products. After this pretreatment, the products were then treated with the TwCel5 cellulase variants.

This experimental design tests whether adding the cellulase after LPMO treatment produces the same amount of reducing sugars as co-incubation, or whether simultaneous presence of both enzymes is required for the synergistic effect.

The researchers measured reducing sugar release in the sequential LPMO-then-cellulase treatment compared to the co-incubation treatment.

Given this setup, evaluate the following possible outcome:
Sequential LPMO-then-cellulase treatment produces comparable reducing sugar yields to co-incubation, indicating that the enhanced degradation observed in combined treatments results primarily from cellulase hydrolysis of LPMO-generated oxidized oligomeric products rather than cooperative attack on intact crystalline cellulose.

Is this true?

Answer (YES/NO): NO